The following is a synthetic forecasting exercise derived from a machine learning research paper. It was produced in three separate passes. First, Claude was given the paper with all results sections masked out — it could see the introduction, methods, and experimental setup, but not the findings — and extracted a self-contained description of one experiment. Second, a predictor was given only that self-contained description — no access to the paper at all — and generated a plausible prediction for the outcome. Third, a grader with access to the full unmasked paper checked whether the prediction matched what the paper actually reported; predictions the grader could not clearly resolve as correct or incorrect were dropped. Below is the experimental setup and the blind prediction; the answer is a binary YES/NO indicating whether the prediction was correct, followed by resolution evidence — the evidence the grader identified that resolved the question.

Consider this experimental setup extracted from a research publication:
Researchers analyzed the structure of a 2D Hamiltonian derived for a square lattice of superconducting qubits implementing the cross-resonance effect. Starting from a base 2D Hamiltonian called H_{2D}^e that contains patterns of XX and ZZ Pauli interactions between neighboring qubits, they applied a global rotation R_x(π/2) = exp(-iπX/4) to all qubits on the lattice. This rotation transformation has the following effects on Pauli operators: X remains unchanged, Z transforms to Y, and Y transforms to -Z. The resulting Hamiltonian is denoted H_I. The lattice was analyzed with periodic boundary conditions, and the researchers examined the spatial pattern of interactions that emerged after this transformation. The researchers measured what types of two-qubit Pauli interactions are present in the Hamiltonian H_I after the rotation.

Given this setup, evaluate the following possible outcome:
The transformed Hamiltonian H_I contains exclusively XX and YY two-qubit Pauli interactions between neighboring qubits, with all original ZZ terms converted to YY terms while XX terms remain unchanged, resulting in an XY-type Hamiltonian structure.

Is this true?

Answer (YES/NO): YES